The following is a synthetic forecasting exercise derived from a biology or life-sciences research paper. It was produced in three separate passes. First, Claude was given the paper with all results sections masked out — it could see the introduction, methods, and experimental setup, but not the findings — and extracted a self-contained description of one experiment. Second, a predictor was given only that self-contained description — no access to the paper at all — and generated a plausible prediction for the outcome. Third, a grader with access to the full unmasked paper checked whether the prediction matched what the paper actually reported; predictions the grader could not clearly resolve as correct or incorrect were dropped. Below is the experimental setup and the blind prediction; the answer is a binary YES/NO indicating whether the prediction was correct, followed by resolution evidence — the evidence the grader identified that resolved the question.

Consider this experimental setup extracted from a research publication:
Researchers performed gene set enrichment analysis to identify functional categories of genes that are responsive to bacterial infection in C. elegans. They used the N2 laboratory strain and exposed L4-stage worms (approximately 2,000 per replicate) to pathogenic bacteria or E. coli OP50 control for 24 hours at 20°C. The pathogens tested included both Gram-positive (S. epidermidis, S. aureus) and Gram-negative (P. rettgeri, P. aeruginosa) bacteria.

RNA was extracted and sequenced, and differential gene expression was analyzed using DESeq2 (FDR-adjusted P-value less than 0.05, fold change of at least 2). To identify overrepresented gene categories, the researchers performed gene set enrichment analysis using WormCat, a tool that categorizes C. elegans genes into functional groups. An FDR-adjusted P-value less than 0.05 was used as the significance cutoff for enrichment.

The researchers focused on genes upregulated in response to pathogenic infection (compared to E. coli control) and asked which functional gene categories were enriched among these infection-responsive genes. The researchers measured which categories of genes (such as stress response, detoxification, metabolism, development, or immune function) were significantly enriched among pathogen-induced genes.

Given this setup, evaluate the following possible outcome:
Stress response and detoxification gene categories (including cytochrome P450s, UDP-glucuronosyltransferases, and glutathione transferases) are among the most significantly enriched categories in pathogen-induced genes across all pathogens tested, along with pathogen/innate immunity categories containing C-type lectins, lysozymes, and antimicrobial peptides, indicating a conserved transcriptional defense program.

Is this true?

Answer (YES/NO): NO